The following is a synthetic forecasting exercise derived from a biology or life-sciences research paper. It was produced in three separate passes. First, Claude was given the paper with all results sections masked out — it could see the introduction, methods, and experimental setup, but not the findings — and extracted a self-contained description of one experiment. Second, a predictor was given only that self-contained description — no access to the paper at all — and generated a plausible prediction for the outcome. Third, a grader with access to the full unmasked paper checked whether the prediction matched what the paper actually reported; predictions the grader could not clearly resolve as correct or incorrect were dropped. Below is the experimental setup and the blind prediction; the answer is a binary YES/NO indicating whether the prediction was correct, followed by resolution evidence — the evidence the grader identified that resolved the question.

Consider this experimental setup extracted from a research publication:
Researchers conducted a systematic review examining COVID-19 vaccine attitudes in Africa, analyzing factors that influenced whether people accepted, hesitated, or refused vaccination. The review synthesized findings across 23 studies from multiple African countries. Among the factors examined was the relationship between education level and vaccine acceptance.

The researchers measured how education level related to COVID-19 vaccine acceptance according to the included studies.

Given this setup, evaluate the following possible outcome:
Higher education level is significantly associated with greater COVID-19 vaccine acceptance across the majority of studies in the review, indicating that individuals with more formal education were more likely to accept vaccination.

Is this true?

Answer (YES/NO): NO